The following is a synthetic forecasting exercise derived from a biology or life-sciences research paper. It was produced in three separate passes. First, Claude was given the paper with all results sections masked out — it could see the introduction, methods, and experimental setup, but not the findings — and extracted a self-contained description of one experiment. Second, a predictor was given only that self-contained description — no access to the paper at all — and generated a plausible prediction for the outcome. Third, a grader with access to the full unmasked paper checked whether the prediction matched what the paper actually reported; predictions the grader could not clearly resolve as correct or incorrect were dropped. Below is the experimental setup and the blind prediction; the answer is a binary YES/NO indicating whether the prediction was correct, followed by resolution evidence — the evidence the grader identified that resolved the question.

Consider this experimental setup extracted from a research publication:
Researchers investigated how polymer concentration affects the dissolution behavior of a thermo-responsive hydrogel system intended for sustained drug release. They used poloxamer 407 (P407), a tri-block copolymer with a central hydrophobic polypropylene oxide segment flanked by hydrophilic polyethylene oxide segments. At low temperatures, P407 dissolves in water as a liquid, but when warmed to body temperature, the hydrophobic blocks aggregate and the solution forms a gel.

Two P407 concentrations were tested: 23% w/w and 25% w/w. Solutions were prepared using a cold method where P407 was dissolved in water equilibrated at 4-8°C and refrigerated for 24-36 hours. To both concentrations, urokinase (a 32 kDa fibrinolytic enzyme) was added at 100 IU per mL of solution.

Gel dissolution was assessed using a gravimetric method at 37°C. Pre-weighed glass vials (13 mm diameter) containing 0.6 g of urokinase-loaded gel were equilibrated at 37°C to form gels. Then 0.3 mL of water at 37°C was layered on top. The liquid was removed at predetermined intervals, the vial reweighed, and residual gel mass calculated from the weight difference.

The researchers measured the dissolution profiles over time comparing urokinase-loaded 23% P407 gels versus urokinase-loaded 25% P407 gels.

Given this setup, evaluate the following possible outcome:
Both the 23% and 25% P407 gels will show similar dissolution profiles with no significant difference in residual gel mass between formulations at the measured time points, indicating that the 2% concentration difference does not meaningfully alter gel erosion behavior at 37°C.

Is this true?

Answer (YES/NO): NO